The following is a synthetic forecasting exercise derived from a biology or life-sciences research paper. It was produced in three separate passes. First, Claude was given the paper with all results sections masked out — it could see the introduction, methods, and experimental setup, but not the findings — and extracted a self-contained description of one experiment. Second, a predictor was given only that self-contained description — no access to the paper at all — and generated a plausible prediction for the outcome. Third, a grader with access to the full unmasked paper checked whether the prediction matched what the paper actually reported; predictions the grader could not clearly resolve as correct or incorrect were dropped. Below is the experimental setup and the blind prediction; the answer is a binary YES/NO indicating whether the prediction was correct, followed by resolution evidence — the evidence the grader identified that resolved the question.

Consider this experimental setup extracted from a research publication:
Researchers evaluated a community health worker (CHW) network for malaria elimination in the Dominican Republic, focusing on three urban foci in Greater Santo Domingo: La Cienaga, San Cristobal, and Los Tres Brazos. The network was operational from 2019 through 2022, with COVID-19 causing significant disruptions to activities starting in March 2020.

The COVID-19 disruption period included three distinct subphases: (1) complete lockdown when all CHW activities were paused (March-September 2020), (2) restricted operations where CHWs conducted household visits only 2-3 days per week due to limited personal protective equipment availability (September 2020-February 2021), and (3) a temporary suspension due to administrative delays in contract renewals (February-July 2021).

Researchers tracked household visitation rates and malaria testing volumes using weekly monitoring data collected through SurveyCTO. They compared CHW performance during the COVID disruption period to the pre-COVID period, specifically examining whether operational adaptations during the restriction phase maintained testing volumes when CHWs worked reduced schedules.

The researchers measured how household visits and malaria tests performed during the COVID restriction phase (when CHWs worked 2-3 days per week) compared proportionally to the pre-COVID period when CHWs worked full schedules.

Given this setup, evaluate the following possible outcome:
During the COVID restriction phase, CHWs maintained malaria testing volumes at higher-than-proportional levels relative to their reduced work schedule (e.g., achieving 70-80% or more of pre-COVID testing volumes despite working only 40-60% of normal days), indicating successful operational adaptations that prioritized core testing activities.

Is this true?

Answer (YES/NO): NO